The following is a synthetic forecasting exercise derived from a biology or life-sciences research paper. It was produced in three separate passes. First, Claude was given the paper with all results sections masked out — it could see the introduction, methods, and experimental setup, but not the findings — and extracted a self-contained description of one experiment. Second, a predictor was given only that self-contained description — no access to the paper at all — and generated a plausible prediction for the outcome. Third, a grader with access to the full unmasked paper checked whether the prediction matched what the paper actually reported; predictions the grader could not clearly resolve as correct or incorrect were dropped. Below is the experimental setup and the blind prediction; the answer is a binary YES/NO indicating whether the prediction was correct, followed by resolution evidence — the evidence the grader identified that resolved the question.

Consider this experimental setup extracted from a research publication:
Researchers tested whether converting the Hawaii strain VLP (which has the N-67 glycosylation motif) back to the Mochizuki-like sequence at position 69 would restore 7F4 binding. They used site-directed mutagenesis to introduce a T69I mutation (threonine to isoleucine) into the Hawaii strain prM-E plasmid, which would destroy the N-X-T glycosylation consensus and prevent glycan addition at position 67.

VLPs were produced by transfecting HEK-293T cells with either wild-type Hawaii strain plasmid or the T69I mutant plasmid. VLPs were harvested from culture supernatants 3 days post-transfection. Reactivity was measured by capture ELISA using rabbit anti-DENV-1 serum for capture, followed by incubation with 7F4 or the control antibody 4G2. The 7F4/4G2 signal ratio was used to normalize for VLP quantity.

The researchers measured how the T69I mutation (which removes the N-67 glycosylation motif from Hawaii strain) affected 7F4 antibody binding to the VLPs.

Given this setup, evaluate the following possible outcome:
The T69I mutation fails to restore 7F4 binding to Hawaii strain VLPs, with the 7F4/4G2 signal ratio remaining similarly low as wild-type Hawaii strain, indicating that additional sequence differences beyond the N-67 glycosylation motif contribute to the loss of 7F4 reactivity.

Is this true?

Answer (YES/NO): YES